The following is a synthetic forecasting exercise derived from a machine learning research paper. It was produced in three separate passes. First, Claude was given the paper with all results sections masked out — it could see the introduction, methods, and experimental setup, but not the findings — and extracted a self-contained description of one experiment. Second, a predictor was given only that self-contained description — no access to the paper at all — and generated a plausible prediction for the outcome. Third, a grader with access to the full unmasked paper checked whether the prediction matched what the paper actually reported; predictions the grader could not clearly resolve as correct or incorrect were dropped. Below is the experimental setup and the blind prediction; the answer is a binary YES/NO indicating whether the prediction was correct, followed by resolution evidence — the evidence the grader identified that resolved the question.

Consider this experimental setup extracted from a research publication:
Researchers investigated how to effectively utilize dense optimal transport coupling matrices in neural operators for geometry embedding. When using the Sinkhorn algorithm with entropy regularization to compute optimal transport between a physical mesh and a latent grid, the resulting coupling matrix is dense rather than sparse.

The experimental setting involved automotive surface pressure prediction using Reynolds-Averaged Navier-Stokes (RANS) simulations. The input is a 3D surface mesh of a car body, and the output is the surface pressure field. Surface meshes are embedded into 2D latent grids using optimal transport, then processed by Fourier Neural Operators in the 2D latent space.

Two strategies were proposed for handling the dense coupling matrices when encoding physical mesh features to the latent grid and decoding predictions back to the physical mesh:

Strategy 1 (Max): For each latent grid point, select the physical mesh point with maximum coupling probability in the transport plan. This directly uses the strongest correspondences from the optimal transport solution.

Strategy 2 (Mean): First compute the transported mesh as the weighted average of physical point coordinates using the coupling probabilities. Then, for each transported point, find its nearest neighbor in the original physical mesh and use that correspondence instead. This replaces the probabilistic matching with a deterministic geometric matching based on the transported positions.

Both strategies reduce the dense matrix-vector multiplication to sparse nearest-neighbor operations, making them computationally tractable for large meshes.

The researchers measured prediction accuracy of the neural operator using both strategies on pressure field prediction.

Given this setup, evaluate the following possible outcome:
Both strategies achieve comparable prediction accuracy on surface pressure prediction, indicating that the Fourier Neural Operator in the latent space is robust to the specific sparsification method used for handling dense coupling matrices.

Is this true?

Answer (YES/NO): NO